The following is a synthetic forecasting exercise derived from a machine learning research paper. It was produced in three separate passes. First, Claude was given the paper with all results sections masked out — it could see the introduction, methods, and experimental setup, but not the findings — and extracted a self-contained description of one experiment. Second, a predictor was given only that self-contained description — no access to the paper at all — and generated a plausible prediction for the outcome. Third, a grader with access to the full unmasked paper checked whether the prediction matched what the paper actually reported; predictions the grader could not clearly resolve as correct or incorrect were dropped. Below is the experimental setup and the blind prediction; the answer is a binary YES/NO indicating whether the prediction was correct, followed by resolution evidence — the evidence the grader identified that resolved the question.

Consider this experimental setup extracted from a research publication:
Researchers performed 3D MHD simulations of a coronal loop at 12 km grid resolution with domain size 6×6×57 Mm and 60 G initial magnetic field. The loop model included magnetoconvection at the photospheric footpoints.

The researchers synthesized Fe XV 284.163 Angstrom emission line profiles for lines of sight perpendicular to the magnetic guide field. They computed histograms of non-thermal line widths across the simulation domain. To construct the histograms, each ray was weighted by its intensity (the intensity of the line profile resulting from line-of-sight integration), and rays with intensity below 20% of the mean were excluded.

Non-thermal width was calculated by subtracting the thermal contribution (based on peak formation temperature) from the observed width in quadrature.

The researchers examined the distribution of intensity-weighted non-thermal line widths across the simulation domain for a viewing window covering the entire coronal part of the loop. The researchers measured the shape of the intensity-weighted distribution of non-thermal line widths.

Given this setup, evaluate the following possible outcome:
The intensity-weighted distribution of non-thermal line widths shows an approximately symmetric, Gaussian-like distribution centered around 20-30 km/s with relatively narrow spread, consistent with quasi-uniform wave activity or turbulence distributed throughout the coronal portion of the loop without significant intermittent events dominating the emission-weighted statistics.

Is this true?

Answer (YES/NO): NO